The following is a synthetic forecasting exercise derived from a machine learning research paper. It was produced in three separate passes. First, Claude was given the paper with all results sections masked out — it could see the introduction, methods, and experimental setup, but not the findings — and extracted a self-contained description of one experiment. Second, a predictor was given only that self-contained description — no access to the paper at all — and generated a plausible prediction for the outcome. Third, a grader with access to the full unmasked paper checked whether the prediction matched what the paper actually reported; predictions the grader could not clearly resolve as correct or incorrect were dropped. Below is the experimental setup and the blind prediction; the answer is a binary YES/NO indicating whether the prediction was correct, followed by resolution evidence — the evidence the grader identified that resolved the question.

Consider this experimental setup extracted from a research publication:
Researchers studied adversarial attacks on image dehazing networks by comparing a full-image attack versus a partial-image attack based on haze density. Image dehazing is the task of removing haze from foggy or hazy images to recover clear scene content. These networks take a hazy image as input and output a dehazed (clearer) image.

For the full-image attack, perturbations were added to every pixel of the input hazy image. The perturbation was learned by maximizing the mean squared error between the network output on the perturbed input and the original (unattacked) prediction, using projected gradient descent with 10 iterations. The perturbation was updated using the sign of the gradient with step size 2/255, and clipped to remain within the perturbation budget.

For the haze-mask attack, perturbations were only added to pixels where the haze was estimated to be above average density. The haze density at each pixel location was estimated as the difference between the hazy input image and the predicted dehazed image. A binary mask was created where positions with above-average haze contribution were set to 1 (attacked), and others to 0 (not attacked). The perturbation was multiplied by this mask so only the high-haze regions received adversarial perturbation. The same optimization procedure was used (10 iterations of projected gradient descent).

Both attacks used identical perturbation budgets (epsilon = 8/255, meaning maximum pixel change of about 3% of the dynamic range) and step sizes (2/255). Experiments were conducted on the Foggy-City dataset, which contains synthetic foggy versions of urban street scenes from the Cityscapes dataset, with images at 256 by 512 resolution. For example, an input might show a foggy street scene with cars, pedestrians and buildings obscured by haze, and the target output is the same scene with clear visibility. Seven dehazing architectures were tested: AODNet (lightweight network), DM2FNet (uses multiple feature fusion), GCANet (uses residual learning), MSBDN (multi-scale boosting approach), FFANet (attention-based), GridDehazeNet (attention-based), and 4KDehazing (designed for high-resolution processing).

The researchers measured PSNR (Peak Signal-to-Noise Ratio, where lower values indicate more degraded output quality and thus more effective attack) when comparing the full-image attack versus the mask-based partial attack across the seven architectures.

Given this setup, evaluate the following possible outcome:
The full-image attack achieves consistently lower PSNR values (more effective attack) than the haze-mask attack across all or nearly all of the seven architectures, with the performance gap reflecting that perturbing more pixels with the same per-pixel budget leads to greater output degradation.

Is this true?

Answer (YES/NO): YES